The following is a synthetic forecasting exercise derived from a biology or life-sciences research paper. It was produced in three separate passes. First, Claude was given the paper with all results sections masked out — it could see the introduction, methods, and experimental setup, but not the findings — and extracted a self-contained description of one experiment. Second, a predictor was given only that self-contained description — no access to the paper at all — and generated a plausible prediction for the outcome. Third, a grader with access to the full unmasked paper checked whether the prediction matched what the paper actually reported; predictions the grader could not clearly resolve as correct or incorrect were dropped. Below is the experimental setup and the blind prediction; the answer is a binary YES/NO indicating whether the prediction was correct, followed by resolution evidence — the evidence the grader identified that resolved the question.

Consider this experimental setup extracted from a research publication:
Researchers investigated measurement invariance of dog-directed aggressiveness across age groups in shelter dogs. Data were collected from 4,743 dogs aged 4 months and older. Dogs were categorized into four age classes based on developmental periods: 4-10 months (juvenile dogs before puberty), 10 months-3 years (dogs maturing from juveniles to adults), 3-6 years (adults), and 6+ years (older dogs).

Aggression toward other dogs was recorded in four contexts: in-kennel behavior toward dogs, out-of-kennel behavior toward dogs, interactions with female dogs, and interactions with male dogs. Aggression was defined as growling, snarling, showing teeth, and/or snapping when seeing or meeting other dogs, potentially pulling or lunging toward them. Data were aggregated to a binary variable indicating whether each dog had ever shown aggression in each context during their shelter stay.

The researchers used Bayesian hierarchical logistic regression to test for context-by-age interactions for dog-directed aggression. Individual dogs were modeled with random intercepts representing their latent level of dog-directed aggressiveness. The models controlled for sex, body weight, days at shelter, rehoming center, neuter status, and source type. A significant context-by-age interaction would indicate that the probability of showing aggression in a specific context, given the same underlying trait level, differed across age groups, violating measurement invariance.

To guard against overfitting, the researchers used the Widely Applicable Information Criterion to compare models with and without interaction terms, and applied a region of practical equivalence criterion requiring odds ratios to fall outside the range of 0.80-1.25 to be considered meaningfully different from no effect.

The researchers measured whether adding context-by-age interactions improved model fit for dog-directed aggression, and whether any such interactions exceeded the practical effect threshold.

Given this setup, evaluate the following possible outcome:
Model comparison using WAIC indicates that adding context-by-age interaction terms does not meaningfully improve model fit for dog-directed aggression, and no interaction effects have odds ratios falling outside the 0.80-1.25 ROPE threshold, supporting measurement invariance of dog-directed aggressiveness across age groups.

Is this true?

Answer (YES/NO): NO